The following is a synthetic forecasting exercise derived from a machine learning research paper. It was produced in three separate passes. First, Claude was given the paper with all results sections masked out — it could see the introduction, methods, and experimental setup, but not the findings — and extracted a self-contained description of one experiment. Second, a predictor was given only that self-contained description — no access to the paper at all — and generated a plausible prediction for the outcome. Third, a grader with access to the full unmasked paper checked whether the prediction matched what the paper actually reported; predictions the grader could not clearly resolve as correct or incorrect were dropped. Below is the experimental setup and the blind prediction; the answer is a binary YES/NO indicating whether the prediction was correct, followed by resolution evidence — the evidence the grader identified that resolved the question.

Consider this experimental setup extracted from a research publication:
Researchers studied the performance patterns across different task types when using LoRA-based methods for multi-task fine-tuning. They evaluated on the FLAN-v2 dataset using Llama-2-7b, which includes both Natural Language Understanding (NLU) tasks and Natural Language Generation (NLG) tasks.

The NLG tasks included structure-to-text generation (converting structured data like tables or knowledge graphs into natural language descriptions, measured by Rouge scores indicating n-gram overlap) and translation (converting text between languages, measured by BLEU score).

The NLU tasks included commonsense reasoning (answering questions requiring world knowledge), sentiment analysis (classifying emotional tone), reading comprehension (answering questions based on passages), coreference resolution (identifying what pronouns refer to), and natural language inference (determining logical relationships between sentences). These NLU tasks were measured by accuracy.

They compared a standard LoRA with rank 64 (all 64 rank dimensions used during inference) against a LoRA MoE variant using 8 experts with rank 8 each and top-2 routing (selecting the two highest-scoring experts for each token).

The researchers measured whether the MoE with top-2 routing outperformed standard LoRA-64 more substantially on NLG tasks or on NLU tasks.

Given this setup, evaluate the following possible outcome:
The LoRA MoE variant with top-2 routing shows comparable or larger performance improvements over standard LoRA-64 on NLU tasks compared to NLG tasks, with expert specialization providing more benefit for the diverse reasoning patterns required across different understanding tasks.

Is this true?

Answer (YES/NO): YES